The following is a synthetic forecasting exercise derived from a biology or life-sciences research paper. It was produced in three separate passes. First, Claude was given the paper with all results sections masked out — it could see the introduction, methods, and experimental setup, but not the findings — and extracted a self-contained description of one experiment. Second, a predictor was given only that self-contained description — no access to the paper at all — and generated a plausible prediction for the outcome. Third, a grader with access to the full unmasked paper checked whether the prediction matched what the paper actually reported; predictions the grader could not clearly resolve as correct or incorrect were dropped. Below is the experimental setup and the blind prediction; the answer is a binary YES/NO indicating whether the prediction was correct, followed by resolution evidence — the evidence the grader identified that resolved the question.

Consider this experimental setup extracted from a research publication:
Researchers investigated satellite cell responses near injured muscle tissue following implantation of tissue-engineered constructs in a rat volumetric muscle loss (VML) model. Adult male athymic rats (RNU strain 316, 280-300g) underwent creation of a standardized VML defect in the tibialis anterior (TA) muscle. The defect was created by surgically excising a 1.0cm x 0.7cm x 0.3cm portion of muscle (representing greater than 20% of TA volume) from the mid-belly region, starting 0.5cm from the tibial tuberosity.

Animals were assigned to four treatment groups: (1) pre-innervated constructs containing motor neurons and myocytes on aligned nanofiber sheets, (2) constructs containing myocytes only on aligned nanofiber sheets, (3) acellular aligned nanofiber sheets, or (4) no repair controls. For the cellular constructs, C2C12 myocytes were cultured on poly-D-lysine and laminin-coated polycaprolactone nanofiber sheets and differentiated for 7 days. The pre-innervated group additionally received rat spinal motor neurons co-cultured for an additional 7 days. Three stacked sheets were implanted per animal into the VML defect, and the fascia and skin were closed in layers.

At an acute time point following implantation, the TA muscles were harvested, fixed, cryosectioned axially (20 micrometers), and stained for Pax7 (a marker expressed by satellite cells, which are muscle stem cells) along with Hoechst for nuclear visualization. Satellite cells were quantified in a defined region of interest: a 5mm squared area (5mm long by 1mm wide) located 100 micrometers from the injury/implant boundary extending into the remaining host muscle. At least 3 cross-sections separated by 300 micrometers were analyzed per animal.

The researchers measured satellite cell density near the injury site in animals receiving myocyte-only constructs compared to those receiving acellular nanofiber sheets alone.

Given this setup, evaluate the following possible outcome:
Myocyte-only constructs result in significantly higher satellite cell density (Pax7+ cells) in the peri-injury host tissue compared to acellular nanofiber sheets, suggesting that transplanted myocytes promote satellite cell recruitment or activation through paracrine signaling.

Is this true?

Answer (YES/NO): NO